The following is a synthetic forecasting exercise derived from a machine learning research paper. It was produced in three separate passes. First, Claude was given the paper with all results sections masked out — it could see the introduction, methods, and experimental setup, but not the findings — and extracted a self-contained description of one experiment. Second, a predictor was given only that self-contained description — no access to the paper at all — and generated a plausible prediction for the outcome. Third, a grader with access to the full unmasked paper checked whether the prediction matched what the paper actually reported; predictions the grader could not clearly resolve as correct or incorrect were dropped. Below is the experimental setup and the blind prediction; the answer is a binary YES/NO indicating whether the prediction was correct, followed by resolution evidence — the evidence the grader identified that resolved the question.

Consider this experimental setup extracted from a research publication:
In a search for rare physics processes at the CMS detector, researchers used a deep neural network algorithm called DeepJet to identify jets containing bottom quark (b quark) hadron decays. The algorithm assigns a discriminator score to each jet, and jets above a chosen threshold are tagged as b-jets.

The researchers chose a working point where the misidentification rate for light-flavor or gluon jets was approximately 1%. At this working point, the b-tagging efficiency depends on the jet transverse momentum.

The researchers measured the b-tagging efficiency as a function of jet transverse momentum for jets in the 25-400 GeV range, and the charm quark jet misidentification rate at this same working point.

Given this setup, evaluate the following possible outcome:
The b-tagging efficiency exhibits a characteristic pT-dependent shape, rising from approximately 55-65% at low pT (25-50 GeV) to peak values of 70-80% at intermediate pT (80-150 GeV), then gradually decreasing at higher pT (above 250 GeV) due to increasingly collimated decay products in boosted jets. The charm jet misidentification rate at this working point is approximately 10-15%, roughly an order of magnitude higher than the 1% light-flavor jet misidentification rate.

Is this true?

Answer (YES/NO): NO